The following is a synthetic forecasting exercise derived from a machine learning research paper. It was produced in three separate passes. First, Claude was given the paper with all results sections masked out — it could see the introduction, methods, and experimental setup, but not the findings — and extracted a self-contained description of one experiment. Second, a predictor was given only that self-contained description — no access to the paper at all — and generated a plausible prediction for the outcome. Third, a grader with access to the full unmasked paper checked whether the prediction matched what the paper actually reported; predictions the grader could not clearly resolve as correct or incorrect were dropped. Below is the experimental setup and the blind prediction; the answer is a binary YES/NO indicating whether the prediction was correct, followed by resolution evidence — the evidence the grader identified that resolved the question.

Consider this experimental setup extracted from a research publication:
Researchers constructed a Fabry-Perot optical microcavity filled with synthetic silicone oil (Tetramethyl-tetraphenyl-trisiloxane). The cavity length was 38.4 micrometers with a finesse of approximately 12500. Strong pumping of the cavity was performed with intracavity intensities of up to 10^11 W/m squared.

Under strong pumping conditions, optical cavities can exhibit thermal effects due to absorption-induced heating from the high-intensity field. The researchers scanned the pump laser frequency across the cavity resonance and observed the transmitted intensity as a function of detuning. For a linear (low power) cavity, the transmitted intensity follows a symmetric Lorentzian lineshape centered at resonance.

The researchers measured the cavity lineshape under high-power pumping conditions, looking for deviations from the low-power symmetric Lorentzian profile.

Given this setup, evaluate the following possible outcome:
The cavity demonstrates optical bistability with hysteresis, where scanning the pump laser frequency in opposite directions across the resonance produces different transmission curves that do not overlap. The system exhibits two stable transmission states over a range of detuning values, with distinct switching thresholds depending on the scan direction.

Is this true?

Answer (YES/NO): YES